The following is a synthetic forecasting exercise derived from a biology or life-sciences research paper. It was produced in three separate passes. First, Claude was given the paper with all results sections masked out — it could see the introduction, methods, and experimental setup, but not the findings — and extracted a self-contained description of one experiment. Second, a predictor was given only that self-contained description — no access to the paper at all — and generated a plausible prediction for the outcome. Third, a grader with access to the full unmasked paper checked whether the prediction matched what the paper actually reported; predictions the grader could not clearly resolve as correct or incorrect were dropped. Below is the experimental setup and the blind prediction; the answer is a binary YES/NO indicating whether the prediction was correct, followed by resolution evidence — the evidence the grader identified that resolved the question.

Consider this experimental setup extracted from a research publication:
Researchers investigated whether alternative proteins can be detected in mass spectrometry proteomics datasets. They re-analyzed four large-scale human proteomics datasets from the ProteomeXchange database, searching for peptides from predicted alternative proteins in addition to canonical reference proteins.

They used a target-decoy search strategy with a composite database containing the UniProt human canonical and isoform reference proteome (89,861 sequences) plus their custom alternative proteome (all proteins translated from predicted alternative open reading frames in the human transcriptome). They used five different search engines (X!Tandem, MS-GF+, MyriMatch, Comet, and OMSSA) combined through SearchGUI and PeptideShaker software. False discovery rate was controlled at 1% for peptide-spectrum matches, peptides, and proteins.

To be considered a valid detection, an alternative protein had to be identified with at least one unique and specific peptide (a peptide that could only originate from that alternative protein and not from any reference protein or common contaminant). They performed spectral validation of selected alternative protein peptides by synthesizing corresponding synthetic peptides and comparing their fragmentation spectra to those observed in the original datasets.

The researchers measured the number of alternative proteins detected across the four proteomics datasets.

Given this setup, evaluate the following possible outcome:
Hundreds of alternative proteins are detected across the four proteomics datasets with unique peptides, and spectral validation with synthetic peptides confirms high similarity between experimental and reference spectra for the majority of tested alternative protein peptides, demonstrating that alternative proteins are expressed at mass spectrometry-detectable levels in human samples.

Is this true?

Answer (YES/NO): NO